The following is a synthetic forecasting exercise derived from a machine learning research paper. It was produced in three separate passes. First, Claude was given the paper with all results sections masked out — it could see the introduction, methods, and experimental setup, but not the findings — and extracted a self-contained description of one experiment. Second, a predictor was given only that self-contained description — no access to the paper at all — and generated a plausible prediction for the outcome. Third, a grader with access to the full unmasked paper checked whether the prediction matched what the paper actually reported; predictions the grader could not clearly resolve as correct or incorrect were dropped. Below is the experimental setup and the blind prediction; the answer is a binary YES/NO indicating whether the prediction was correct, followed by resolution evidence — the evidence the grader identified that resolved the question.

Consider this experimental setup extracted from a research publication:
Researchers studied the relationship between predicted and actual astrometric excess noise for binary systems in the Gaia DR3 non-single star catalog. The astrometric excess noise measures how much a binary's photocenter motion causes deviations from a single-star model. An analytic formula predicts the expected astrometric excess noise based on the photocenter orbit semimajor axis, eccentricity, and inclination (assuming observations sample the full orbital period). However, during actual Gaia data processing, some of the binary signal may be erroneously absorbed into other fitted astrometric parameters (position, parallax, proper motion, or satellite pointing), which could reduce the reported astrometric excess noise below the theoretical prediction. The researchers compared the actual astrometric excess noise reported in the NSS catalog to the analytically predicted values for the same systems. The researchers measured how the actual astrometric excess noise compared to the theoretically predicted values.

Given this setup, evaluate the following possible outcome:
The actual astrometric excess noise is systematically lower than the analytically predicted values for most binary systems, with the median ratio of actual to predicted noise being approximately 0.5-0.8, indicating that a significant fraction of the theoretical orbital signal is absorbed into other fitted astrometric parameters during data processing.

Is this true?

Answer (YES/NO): YES